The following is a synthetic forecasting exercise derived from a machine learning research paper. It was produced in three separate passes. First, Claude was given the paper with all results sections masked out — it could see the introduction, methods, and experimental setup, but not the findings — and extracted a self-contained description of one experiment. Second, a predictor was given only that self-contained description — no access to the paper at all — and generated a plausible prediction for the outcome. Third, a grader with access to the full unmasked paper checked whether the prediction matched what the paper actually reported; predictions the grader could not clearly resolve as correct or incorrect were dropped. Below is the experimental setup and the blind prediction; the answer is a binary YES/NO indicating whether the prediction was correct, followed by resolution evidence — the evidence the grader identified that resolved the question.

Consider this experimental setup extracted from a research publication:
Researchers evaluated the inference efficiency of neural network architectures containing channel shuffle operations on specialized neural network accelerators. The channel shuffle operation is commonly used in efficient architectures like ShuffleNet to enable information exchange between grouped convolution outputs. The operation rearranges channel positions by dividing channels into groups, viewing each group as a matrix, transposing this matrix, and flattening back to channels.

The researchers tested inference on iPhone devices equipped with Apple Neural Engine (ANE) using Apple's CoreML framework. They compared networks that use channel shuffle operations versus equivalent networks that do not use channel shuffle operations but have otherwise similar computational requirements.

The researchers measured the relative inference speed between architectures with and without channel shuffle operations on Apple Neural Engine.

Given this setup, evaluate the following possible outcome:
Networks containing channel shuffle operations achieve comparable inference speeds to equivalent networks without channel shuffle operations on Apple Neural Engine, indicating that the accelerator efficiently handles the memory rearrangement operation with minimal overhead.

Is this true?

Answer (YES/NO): NO